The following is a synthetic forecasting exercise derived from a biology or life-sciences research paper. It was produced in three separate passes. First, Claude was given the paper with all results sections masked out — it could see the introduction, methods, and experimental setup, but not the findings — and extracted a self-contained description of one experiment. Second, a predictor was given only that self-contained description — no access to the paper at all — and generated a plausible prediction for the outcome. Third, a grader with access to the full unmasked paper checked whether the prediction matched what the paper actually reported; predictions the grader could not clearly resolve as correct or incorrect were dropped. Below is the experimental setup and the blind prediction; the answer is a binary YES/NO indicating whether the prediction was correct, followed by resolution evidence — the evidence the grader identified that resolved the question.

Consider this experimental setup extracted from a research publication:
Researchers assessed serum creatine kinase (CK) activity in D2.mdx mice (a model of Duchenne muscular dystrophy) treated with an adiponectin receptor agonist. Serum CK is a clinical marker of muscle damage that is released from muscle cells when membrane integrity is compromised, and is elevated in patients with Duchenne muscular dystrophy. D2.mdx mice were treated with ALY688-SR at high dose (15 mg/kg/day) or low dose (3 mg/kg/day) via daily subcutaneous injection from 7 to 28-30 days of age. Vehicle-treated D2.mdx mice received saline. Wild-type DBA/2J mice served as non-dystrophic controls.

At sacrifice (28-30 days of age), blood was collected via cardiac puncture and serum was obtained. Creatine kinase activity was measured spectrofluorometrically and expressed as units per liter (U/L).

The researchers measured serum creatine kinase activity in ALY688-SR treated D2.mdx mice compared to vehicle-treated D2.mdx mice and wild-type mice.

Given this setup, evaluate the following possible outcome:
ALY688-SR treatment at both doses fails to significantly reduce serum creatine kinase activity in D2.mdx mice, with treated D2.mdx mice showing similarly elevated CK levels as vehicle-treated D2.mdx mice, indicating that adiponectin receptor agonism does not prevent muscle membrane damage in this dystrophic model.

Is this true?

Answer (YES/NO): NO